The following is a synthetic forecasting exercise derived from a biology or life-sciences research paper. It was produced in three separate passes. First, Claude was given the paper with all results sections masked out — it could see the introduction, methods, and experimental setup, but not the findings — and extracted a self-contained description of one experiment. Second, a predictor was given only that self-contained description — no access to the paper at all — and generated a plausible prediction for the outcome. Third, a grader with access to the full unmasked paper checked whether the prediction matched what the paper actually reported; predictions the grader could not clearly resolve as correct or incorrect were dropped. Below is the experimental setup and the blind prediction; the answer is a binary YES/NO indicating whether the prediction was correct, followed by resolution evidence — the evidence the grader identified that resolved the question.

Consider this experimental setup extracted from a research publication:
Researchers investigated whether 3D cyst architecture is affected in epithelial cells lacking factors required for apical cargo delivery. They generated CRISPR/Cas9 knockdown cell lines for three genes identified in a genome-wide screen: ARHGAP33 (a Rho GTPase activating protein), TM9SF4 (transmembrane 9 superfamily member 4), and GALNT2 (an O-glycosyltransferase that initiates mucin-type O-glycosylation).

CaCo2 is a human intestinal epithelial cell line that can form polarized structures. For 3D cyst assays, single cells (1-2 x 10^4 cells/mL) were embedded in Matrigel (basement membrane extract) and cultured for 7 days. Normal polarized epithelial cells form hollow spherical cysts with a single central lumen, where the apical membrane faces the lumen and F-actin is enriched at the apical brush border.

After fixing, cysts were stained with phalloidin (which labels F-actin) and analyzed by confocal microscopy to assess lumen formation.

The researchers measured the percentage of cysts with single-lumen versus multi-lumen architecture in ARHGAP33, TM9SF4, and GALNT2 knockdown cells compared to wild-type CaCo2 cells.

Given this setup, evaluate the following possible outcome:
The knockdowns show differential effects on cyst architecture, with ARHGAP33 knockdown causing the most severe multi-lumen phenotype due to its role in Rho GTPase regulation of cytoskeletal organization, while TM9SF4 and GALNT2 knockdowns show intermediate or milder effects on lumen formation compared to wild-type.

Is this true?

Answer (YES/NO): NO